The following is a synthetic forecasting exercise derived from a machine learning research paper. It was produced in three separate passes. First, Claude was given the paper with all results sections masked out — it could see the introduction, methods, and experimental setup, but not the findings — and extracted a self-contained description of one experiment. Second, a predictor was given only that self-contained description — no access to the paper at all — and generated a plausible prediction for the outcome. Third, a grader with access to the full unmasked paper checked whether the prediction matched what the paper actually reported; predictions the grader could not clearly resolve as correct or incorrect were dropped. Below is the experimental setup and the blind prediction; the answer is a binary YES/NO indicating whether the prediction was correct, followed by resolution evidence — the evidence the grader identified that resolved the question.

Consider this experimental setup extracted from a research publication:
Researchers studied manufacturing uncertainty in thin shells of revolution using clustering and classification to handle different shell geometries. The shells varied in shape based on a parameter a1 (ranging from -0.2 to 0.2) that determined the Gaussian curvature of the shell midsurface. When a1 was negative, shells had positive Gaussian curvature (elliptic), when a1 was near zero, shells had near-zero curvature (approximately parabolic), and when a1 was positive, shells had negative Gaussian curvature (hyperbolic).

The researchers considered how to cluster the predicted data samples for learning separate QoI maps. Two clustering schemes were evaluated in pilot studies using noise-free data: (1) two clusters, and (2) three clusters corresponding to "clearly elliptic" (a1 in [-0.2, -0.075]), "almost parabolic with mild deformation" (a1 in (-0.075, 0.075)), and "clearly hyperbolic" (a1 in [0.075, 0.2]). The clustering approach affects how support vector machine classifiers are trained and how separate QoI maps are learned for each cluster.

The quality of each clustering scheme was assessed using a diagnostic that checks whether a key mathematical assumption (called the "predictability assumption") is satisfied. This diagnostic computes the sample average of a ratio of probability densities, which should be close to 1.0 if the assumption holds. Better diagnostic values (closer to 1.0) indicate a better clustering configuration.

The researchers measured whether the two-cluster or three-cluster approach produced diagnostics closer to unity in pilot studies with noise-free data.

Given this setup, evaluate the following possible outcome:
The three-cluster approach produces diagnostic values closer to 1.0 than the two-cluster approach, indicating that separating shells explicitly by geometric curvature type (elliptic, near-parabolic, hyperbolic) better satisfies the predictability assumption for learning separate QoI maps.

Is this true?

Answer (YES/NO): YES